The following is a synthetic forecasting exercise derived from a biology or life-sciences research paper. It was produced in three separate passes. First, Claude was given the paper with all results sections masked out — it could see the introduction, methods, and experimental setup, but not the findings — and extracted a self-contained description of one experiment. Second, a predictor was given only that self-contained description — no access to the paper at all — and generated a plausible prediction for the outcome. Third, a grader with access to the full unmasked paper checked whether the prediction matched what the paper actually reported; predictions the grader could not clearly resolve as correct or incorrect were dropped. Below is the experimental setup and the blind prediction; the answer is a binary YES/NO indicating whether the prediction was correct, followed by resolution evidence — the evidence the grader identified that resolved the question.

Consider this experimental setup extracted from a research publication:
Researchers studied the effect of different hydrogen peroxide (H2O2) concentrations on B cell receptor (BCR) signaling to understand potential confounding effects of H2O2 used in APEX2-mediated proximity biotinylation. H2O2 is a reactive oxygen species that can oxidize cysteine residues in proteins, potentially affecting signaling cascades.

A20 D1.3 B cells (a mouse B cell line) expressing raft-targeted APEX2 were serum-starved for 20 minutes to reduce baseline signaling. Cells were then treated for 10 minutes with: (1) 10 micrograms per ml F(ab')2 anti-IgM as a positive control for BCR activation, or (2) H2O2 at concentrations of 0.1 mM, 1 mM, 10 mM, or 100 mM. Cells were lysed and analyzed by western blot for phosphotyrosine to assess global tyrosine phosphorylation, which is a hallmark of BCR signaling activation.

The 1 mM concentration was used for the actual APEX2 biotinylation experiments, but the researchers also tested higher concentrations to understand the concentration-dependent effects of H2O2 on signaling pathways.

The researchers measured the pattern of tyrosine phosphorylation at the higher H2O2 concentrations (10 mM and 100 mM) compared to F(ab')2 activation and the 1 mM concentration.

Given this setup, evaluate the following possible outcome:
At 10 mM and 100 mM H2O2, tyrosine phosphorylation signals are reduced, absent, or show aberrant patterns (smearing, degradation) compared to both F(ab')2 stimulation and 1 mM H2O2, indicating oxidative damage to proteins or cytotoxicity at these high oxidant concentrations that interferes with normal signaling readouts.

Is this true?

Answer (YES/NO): NO